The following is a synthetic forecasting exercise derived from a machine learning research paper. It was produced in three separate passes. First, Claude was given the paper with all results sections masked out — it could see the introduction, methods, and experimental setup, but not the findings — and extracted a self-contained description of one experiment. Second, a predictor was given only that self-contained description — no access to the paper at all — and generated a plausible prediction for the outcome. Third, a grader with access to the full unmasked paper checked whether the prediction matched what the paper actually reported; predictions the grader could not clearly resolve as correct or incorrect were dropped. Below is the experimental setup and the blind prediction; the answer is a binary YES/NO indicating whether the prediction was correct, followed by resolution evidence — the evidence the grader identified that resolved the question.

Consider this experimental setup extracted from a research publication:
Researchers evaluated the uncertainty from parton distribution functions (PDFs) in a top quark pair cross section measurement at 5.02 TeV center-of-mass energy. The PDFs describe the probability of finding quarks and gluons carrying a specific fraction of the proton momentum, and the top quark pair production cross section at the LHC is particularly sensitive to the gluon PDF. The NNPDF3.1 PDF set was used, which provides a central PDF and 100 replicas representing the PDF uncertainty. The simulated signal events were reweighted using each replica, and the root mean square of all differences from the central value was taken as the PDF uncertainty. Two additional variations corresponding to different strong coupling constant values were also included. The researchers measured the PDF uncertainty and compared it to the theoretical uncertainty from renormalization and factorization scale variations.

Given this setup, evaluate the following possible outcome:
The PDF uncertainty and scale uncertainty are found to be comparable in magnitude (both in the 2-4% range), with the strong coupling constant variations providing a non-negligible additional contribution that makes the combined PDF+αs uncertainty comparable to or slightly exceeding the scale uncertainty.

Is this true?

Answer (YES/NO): NO